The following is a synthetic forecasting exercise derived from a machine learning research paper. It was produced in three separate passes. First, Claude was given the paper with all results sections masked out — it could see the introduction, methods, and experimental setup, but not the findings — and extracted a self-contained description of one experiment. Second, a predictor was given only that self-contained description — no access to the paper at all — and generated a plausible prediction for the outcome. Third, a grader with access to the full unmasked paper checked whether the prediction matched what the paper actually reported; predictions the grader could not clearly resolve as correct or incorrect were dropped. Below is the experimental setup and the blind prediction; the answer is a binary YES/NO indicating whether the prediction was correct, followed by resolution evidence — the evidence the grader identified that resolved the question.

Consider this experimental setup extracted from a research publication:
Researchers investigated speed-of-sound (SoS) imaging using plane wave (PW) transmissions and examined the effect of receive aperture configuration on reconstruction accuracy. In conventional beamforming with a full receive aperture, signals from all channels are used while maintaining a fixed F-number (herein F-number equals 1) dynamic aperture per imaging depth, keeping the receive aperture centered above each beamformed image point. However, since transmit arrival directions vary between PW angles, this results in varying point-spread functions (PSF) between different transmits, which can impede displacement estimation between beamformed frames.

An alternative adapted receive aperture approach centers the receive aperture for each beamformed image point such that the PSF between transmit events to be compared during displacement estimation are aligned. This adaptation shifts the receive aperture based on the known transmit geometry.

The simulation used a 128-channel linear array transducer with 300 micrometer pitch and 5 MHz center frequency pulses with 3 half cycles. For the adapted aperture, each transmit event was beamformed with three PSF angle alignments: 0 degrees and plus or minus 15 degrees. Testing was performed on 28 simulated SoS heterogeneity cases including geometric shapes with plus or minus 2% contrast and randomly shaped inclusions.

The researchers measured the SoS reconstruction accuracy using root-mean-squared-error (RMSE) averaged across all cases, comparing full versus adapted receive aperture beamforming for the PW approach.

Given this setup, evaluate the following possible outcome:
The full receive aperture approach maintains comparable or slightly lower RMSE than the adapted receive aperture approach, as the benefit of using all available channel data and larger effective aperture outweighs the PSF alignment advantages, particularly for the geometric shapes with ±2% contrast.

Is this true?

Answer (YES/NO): YES